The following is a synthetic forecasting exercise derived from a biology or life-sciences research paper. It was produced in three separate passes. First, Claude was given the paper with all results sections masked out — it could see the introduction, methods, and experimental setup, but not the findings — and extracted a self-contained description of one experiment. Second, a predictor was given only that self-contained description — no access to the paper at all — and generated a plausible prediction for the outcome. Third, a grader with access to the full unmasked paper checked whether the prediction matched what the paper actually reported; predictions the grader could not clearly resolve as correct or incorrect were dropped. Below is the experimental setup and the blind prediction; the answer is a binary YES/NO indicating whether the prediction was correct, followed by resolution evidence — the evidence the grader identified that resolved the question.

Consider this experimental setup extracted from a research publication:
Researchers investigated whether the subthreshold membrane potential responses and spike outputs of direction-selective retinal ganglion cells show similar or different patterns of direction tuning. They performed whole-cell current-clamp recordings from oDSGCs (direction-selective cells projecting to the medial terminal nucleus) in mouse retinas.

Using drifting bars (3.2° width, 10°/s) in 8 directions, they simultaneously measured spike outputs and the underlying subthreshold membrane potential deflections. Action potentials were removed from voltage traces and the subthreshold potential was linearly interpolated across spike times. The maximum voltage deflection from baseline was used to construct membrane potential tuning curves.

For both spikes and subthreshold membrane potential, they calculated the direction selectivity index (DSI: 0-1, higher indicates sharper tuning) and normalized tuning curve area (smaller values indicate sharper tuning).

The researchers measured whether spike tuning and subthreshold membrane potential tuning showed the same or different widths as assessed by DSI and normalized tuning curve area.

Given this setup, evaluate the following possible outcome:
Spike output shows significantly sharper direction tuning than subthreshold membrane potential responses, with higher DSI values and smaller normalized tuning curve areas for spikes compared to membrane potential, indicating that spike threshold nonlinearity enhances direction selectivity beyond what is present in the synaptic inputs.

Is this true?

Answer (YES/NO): YES